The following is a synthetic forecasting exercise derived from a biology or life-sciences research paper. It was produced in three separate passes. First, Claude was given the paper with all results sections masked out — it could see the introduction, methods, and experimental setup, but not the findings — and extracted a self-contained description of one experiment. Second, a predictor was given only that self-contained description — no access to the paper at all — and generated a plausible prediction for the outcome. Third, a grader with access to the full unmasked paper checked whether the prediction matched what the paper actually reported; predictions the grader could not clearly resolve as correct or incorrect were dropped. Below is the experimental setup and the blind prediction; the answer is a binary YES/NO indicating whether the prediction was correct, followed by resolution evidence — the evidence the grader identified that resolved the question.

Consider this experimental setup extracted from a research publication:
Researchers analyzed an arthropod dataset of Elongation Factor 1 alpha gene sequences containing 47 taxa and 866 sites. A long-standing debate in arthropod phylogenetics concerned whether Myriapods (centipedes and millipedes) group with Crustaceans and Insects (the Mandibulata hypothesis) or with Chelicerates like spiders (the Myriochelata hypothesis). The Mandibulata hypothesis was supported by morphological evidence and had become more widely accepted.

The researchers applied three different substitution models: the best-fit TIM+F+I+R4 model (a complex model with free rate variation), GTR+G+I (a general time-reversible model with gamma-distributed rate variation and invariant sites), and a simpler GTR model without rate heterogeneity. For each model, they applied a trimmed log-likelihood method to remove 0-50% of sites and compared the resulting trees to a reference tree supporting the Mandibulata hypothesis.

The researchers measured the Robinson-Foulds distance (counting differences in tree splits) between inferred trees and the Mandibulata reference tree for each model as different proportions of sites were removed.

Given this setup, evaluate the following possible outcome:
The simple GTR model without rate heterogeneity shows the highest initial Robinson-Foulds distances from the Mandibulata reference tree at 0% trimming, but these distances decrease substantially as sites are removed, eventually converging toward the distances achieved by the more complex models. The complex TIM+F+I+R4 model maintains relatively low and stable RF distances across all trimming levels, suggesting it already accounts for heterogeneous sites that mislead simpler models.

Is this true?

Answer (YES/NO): NO